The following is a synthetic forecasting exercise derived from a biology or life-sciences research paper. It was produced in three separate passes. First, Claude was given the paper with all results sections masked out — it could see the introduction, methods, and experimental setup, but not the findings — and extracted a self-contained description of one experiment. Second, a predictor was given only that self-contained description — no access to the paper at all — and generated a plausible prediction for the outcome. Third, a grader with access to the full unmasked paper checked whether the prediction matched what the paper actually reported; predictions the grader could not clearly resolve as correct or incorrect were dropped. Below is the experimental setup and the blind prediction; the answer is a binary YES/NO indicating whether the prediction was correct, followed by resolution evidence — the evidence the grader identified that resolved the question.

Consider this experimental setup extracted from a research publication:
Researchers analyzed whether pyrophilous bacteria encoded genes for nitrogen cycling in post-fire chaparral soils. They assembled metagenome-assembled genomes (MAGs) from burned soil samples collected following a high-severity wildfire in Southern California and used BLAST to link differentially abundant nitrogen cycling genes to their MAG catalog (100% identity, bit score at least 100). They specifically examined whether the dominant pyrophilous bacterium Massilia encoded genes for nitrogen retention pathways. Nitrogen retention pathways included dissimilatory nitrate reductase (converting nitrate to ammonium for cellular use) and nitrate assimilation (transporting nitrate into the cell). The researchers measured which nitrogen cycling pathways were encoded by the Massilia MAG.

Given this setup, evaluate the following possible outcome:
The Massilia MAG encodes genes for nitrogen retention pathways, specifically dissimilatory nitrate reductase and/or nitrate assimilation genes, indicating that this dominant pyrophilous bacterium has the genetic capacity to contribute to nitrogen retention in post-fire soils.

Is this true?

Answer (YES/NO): YES